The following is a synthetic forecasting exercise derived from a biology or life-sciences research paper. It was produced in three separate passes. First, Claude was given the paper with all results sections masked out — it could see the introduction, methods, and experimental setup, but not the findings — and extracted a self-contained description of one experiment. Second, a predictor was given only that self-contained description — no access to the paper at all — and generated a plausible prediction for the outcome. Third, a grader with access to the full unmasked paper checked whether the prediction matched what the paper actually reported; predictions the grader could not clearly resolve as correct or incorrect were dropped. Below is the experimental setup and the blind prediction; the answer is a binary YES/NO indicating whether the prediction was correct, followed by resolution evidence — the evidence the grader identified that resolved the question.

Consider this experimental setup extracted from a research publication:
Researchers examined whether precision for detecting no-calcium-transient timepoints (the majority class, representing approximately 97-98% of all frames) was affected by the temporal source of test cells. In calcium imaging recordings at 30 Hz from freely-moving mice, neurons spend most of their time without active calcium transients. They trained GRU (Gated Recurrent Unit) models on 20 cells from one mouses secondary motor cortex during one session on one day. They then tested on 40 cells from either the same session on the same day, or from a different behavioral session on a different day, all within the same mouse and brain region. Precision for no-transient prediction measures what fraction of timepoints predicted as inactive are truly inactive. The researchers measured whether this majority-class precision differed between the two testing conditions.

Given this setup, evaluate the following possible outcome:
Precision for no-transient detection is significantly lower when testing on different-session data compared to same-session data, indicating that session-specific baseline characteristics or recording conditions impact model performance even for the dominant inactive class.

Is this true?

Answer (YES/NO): NO